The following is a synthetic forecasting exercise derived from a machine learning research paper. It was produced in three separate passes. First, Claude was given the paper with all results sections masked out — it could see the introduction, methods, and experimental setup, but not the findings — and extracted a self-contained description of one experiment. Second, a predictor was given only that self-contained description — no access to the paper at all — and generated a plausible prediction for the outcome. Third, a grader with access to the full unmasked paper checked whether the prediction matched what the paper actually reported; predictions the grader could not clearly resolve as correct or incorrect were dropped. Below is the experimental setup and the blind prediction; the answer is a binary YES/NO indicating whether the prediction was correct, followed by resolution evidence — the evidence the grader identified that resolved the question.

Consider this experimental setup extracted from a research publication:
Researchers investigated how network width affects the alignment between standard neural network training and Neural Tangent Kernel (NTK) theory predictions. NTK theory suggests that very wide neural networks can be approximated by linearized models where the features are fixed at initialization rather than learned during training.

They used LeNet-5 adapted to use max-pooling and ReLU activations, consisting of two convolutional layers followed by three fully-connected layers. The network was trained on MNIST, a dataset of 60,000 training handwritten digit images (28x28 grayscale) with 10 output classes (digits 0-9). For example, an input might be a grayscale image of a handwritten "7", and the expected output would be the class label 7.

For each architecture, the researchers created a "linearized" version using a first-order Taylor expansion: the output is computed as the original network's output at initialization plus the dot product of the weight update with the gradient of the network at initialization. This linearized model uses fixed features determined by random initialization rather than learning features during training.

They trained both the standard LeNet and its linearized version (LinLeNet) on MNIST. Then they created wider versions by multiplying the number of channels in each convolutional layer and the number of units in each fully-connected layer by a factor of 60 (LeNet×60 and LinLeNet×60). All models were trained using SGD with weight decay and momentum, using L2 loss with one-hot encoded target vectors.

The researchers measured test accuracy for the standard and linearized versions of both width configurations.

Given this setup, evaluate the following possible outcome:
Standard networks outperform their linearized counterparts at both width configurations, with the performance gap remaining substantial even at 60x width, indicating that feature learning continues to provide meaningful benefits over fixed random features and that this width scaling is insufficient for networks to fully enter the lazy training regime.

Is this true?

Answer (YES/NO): NO